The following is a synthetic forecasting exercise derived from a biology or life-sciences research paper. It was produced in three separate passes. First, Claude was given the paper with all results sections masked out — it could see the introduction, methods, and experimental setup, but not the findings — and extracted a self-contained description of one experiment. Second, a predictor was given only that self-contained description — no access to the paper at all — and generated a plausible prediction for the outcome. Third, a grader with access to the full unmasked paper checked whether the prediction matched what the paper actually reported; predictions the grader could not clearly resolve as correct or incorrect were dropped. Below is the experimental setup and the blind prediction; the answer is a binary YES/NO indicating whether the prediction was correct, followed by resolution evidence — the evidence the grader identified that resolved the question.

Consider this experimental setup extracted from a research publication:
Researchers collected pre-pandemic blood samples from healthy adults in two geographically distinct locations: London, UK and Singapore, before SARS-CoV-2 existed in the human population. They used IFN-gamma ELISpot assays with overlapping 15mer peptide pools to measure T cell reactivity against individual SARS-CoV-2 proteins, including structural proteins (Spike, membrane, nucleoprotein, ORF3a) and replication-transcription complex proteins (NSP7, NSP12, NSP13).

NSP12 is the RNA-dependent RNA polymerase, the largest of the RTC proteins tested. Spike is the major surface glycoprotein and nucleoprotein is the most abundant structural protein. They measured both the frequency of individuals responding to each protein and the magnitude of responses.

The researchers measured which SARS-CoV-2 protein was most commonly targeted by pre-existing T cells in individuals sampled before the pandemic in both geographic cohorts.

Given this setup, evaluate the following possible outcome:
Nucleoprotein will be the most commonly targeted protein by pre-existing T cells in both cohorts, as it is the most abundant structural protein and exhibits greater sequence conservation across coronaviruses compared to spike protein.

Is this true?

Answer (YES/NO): NO